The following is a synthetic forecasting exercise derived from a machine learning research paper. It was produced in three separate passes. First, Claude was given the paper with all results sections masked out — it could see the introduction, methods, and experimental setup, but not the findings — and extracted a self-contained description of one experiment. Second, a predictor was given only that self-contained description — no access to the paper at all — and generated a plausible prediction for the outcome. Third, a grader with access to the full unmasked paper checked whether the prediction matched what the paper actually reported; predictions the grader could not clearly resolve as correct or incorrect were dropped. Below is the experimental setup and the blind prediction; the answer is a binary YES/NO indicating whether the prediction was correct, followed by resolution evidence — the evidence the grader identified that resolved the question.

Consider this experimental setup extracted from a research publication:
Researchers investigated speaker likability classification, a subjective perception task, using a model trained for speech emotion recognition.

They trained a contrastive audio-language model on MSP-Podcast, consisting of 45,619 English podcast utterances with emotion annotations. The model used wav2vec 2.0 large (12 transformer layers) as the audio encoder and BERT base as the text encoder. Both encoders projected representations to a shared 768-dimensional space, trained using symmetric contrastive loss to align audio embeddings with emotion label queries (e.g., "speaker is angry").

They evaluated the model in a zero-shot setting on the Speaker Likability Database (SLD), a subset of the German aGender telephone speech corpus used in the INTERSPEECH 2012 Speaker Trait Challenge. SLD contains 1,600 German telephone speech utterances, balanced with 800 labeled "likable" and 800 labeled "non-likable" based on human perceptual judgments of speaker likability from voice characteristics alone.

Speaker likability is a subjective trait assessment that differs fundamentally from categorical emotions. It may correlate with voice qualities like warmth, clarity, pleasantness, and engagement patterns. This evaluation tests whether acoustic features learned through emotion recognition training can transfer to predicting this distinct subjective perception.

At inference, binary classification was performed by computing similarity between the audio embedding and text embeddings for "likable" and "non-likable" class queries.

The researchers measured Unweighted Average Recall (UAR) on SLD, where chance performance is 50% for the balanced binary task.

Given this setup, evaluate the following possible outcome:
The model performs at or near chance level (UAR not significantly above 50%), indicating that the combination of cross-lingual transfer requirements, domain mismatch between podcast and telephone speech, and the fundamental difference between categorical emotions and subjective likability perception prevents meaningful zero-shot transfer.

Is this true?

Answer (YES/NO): NO